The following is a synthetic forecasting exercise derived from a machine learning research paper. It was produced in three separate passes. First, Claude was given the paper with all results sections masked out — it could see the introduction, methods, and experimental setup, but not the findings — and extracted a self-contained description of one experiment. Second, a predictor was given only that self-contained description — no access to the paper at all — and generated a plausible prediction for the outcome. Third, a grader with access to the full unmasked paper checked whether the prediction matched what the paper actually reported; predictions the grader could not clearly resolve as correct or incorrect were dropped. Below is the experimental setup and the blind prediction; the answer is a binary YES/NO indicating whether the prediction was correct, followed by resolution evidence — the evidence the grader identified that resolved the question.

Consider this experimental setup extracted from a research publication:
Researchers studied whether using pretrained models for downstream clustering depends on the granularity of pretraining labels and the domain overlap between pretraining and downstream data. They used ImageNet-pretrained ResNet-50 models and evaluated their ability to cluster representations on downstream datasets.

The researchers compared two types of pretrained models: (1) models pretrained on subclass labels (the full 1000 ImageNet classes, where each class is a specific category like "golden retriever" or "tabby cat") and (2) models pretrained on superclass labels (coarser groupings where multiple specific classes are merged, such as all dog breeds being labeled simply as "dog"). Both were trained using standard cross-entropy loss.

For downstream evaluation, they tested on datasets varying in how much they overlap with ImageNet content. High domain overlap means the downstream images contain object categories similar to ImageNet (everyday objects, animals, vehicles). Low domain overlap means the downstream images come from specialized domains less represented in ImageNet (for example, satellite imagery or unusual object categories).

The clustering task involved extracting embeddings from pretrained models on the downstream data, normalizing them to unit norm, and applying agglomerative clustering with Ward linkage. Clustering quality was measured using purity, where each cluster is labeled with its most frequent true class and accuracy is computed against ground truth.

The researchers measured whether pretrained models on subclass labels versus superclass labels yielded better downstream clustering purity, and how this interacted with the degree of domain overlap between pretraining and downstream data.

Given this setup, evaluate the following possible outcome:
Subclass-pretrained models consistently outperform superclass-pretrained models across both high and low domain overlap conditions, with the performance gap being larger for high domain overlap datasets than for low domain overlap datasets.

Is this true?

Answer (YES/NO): YES